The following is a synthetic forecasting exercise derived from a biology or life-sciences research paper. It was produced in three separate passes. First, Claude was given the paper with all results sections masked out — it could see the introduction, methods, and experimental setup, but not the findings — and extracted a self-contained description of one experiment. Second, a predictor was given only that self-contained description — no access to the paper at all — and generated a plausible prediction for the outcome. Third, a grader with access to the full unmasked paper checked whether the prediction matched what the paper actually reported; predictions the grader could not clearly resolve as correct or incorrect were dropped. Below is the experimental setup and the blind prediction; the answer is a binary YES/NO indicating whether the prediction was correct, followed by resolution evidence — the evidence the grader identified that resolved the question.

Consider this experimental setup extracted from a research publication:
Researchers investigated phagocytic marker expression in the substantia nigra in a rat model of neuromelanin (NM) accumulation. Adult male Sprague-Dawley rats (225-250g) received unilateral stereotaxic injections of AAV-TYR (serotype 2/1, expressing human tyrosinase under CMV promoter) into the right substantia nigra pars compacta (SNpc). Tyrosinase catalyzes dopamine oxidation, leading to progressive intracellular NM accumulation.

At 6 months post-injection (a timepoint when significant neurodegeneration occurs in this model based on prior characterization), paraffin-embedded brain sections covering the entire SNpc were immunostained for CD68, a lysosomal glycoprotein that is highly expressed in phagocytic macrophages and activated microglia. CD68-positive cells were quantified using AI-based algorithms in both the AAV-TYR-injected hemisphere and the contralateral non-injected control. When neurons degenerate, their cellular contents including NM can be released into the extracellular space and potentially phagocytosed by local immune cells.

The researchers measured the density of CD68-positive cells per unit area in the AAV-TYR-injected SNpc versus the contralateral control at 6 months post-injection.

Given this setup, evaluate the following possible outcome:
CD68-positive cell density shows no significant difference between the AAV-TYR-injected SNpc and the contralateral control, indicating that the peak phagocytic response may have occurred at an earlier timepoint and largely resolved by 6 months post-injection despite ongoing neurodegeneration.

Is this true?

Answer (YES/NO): NO